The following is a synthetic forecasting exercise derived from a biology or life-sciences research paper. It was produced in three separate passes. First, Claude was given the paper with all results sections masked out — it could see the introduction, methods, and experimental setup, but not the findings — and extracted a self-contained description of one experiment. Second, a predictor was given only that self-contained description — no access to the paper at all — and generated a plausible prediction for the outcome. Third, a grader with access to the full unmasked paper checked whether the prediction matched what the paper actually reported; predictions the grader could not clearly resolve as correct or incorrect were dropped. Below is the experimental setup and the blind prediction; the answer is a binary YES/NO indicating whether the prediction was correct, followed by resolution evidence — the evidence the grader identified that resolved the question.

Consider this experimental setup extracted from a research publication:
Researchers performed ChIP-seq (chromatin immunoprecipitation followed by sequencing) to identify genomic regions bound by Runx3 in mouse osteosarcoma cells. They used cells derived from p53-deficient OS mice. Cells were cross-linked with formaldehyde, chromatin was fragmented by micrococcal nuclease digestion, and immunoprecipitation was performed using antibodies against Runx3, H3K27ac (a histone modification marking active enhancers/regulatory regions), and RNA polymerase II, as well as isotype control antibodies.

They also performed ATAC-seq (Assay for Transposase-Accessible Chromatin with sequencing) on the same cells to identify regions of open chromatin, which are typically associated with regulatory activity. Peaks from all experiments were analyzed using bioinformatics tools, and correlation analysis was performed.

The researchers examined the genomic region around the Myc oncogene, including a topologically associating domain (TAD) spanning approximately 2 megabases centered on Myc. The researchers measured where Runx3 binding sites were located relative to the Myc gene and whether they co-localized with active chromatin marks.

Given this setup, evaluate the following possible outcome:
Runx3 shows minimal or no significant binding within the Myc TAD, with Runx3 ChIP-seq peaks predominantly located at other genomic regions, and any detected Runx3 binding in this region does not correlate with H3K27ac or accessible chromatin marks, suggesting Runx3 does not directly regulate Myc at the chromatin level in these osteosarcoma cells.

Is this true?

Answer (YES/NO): NO